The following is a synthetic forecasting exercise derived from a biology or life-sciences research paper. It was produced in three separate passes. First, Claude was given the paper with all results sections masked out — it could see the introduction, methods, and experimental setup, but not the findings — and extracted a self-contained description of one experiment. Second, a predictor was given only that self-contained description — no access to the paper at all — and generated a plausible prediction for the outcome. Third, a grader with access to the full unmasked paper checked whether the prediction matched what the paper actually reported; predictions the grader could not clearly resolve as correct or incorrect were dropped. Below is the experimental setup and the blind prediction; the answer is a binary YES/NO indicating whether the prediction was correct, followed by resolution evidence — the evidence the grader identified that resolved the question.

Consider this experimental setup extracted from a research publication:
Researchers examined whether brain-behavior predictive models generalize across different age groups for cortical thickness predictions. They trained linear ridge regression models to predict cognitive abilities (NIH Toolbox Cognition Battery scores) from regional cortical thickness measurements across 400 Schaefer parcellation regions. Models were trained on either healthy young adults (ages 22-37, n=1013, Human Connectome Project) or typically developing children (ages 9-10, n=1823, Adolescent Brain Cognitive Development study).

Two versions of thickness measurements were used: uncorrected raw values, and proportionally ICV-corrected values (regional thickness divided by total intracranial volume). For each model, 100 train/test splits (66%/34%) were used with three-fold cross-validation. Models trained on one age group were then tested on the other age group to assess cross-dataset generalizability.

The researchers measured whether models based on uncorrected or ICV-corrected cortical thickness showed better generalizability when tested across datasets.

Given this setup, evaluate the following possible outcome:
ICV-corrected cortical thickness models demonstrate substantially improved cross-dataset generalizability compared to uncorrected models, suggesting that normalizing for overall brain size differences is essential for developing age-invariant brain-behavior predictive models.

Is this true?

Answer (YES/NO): YES